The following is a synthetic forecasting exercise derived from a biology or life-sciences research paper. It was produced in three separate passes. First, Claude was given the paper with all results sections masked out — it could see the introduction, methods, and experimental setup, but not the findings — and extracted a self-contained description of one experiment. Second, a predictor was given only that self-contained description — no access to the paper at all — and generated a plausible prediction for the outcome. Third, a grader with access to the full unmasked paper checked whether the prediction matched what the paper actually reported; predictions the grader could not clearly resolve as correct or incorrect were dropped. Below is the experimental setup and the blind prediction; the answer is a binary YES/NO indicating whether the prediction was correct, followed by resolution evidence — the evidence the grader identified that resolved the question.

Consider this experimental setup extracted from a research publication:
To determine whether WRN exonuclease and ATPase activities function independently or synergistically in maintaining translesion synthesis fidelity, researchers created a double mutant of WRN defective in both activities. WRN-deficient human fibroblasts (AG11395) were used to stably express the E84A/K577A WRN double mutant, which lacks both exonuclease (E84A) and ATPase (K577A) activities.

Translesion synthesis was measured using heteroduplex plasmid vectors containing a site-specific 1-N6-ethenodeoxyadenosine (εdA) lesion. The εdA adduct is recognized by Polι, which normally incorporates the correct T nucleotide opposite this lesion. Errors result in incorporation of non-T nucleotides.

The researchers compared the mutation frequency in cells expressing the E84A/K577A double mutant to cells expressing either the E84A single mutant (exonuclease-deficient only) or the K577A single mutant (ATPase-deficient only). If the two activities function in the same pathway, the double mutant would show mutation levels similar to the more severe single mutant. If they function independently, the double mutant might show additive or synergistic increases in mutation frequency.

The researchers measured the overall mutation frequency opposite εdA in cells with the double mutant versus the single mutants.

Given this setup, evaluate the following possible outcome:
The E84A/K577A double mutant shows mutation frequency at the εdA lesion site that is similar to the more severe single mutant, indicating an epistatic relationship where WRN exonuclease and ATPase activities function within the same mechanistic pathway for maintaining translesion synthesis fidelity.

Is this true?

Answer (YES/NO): NO